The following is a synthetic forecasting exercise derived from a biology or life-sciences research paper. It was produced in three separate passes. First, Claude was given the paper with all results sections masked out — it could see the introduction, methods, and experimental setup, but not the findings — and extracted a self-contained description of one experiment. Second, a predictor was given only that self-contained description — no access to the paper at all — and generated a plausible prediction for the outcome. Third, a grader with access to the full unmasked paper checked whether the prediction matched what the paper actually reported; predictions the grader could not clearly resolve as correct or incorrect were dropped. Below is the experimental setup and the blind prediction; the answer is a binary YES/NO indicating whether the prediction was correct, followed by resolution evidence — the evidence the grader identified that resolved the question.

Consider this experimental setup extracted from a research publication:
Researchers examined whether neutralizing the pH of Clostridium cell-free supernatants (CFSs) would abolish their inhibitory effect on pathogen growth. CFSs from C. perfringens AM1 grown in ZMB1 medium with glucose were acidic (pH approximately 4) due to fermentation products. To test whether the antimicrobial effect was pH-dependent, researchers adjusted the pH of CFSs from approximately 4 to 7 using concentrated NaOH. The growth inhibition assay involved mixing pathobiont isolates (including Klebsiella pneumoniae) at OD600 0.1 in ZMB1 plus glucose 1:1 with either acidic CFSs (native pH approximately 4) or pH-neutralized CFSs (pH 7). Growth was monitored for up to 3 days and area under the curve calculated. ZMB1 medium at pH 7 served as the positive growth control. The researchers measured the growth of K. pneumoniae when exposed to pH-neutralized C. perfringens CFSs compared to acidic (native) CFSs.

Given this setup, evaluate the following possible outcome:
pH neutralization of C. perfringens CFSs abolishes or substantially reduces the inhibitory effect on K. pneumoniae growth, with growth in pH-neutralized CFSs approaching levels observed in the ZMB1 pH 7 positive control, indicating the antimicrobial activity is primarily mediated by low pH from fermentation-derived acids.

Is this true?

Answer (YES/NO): YES